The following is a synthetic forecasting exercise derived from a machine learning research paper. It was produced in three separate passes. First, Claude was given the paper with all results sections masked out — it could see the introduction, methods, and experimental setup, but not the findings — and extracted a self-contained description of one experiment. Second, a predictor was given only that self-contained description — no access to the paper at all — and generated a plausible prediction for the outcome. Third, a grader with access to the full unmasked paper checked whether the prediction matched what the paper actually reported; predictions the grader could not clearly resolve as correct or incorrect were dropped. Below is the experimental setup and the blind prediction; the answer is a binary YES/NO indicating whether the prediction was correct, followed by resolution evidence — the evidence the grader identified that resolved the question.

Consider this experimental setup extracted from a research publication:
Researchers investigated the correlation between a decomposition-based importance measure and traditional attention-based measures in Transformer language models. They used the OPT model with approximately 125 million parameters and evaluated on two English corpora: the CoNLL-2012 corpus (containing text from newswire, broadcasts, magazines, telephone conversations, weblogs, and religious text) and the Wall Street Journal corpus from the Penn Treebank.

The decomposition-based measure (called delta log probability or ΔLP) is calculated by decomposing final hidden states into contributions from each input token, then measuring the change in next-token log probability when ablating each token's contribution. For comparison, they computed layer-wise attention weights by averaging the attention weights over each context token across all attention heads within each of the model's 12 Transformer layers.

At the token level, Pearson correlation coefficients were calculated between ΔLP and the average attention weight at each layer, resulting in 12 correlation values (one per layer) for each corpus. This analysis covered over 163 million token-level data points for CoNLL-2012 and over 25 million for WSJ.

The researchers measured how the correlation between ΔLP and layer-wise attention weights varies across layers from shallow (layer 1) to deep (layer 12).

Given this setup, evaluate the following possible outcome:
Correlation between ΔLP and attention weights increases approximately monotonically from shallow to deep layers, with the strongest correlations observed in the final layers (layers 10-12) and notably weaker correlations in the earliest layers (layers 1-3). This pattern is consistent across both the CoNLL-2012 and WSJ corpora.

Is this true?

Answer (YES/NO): NO